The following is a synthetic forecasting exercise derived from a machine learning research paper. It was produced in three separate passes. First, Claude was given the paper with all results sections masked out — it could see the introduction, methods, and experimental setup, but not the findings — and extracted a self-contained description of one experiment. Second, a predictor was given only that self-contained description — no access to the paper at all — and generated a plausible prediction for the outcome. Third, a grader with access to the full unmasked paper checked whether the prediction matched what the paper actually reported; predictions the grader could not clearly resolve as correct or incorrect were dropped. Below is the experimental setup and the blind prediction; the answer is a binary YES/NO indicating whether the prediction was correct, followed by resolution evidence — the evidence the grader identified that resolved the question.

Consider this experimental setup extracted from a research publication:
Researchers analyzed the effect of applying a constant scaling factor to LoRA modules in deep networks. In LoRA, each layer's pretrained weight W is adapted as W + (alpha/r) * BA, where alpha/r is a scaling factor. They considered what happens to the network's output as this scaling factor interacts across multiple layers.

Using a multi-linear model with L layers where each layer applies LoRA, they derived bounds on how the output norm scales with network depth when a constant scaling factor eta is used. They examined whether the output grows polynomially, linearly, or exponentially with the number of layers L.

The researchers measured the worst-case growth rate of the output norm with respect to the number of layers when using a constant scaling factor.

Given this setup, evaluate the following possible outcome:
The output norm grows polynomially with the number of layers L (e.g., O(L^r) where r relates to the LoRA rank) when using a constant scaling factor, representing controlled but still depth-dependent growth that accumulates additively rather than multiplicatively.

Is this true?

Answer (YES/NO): NO